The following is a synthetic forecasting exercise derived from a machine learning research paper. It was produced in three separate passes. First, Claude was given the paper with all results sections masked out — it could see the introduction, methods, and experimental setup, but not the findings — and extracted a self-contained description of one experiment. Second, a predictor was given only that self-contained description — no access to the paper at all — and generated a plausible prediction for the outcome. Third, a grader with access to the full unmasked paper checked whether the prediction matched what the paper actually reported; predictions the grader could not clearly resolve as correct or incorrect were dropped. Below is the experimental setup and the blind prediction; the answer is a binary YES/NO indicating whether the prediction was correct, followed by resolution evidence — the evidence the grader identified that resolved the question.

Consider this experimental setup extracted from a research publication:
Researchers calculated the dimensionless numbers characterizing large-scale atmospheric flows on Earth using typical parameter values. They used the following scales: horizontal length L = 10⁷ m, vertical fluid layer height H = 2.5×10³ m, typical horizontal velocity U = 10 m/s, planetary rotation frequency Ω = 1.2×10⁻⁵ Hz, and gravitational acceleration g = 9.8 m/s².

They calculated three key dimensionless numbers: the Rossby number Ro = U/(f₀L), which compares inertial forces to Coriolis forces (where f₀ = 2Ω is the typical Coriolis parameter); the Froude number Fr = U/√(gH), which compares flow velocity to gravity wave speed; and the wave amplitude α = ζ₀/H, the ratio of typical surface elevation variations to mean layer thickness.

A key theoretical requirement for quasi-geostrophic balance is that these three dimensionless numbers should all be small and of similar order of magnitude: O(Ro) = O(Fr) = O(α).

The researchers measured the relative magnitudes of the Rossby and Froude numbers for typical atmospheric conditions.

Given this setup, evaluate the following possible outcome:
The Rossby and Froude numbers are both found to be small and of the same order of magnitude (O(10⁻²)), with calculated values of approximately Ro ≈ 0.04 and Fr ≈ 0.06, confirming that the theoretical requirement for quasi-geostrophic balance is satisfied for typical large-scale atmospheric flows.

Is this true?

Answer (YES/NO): NO